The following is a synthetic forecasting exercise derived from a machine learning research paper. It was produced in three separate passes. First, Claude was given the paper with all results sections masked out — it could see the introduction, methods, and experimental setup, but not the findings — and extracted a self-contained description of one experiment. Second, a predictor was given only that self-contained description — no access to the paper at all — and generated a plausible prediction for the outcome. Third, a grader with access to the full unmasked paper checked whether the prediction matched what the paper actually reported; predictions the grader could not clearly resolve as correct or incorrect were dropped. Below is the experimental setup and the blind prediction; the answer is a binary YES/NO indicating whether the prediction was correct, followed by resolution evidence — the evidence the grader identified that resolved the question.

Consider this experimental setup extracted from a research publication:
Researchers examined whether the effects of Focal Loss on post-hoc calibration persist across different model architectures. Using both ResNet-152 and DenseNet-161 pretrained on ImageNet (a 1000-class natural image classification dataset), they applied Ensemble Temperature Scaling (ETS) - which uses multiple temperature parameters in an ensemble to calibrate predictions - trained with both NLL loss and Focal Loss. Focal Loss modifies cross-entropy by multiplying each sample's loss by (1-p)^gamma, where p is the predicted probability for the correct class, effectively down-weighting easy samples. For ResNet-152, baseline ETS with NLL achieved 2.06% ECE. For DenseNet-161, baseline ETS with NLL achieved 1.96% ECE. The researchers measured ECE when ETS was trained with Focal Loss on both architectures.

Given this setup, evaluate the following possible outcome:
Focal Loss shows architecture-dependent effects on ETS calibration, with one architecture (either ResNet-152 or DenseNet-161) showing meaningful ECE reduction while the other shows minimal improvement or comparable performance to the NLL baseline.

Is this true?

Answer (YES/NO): NO